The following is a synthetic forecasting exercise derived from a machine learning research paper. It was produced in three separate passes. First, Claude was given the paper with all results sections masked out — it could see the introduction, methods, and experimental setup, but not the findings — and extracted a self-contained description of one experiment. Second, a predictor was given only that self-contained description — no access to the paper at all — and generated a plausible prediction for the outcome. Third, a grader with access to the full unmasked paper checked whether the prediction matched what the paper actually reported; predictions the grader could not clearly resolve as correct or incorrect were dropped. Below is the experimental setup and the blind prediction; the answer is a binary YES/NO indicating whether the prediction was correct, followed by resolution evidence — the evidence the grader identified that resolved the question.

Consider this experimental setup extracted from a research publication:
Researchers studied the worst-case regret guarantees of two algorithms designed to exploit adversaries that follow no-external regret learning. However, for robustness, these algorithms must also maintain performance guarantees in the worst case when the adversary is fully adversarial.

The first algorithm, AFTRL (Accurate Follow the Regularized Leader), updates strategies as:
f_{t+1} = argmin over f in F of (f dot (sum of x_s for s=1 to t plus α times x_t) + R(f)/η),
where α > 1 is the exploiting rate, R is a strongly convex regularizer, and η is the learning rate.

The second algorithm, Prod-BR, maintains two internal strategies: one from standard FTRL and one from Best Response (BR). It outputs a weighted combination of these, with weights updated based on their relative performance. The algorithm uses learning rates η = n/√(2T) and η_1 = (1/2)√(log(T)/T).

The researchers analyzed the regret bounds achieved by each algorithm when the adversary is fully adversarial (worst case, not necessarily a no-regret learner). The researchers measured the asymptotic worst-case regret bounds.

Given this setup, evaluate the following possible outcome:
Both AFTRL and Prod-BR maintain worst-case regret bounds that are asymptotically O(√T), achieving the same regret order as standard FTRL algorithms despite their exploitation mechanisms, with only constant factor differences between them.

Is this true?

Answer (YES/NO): NO